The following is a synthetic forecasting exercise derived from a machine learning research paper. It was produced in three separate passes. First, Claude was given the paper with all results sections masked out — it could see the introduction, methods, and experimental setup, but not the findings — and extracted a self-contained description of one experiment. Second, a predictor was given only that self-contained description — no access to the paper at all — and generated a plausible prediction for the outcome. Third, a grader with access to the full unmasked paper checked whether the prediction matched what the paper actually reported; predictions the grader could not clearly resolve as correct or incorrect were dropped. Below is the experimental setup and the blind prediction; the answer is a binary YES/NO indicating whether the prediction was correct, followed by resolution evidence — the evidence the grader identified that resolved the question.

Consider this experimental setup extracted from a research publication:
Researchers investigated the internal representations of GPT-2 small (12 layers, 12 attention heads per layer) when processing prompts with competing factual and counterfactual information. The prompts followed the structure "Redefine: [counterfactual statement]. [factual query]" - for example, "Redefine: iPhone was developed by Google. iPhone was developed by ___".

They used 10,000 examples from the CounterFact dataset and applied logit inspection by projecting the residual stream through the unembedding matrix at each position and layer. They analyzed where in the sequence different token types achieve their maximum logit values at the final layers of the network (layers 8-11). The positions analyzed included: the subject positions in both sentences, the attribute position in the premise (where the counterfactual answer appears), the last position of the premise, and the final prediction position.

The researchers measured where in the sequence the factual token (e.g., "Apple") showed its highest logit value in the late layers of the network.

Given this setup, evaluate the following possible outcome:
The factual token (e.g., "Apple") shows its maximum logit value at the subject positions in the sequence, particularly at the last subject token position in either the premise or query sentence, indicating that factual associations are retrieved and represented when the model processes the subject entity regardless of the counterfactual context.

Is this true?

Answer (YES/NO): NO